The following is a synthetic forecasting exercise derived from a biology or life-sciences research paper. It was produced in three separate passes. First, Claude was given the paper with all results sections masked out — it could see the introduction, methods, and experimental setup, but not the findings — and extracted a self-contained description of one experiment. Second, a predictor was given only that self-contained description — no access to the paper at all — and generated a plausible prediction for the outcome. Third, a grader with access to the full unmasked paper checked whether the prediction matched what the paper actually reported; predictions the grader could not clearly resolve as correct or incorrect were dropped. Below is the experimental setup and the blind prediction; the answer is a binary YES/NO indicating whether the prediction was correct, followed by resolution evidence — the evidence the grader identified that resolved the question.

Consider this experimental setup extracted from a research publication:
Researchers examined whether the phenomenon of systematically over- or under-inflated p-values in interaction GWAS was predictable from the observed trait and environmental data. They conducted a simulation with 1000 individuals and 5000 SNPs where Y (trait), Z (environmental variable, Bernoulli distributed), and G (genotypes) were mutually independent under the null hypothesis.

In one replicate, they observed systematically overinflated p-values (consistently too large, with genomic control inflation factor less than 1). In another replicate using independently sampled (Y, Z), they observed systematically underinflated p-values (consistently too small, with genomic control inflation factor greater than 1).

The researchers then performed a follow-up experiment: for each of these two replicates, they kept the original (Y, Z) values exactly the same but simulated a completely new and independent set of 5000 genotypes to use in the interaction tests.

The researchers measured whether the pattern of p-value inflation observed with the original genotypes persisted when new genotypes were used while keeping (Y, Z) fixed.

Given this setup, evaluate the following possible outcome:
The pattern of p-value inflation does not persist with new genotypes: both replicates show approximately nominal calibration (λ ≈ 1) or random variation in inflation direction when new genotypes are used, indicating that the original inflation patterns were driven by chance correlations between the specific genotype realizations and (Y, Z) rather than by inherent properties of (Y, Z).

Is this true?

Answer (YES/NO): NO